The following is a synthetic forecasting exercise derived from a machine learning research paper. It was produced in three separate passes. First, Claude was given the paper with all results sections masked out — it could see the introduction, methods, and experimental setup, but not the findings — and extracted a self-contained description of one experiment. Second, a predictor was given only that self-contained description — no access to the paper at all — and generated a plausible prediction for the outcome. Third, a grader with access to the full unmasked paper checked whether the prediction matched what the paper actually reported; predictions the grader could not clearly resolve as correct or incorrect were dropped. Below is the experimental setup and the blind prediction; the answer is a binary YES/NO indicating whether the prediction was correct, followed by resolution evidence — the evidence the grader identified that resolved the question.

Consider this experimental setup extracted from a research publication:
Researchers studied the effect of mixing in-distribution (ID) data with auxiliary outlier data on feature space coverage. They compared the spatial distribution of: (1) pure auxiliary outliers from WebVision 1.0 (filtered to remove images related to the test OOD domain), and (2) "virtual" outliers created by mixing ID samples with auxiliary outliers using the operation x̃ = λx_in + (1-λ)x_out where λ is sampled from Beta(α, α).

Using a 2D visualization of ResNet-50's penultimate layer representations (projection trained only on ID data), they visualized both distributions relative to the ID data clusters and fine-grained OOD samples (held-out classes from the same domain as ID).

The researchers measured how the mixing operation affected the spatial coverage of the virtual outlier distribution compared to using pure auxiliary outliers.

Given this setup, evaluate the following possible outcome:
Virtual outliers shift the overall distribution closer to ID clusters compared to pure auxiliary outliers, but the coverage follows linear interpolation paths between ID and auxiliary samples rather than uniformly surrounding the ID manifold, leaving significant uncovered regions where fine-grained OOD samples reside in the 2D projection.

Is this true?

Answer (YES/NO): NO